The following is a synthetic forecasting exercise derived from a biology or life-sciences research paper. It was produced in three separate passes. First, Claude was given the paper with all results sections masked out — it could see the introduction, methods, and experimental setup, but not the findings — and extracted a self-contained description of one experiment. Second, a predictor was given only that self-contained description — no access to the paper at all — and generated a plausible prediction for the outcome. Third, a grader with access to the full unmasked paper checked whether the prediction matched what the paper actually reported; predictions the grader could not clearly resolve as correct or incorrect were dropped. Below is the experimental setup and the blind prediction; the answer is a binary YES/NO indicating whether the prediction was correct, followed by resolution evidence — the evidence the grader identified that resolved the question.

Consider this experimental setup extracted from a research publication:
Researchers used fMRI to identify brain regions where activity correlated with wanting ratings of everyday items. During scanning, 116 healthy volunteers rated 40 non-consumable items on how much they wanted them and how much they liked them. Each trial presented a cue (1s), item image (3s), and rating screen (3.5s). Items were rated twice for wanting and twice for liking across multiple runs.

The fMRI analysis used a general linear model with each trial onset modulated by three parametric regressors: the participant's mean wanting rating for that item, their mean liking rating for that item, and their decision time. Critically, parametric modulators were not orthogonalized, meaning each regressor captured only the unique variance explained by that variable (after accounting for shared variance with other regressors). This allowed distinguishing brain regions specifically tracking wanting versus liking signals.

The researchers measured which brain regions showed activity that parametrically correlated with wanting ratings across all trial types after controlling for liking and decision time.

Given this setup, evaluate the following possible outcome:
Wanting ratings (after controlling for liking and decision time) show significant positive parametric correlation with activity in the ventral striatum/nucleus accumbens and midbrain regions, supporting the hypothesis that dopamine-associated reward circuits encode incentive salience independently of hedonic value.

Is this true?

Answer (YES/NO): NO